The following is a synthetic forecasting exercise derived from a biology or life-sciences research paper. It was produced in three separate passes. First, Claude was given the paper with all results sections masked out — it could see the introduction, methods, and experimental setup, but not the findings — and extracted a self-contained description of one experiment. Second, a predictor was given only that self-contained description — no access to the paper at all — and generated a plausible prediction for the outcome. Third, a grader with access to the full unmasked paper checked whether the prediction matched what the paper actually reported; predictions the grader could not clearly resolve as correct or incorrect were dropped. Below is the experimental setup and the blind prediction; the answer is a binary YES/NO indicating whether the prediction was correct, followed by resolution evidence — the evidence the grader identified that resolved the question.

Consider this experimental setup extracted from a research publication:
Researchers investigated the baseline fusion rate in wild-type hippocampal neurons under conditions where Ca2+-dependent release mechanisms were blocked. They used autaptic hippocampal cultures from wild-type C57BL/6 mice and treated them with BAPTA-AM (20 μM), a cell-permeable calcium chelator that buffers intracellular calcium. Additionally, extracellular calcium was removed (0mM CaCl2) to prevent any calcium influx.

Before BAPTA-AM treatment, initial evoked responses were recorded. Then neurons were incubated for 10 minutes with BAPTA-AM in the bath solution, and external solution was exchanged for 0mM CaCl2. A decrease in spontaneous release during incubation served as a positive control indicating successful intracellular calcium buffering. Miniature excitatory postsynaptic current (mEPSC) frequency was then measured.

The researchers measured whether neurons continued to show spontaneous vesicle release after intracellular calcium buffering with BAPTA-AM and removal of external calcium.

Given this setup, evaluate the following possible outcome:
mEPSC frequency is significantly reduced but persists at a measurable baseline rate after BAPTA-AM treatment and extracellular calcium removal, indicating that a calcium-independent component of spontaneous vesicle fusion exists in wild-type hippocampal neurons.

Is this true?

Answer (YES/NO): NO